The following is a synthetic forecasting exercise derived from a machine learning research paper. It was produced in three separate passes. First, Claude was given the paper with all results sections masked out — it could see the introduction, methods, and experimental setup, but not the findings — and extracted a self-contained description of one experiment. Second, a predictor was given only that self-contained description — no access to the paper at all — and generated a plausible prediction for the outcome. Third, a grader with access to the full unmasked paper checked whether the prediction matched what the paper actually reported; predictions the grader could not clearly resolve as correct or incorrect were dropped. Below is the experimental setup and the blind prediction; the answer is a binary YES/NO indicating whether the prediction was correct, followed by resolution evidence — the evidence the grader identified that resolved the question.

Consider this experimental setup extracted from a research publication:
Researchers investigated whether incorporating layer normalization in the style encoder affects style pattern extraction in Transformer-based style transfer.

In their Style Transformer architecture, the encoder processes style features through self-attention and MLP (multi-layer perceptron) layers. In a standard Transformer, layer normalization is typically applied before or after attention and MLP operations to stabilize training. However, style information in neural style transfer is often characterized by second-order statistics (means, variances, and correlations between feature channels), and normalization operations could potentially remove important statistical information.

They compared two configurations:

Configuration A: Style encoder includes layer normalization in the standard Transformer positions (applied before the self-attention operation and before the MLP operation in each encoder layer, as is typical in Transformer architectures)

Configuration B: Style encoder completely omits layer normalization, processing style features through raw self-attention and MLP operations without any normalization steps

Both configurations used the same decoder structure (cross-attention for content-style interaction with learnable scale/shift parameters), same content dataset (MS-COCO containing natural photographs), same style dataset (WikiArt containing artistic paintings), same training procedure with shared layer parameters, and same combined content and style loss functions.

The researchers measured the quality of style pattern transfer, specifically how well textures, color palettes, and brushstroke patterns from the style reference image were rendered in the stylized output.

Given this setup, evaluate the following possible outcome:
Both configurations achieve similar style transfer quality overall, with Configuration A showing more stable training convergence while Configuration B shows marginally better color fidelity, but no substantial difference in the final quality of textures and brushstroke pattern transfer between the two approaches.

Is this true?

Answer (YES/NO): NO